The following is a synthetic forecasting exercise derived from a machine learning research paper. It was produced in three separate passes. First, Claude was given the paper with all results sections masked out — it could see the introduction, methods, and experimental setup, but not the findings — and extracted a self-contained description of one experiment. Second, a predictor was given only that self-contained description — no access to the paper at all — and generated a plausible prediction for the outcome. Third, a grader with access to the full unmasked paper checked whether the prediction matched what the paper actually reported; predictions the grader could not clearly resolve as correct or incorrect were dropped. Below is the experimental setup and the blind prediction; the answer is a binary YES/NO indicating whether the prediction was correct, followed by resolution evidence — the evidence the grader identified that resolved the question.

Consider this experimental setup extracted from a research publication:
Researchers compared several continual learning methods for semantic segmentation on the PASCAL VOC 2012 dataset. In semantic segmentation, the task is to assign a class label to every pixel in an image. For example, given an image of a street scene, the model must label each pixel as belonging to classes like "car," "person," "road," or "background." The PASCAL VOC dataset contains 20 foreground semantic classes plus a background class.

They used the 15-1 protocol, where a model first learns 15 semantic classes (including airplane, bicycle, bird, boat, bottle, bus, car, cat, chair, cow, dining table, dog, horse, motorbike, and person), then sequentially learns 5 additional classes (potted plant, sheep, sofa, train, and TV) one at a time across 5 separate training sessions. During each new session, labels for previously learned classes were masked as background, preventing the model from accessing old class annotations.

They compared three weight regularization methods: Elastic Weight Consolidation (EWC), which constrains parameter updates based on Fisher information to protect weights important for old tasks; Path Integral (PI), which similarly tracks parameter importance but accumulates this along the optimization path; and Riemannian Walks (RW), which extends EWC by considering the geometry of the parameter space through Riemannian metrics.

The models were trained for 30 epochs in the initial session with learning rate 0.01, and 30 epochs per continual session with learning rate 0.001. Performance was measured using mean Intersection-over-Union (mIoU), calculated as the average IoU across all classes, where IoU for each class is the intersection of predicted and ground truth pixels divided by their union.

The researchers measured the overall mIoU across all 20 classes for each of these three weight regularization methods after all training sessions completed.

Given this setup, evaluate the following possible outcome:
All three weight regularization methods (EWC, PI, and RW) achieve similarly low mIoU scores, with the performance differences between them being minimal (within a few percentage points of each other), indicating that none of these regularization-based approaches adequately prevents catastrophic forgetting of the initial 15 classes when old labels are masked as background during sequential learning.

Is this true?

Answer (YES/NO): YES